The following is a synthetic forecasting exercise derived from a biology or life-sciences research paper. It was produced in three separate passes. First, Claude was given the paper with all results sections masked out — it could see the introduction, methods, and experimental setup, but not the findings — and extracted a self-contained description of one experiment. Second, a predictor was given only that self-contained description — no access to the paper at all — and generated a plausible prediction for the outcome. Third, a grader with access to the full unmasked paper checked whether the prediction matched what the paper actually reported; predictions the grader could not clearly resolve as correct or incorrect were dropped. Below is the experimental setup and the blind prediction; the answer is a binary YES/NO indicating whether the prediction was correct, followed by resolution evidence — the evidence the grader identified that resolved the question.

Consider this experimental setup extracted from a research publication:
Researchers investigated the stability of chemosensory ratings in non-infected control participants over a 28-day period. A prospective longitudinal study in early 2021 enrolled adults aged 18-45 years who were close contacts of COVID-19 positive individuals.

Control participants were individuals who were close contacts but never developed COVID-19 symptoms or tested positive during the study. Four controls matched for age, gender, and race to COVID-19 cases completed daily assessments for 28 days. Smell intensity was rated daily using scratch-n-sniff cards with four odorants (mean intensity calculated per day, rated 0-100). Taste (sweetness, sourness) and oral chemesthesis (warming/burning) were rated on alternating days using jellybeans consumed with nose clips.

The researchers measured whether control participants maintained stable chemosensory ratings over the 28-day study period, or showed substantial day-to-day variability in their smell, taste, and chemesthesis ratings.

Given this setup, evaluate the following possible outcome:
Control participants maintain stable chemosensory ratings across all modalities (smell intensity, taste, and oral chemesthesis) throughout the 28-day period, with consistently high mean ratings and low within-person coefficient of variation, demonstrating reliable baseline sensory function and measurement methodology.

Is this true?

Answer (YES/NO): NO